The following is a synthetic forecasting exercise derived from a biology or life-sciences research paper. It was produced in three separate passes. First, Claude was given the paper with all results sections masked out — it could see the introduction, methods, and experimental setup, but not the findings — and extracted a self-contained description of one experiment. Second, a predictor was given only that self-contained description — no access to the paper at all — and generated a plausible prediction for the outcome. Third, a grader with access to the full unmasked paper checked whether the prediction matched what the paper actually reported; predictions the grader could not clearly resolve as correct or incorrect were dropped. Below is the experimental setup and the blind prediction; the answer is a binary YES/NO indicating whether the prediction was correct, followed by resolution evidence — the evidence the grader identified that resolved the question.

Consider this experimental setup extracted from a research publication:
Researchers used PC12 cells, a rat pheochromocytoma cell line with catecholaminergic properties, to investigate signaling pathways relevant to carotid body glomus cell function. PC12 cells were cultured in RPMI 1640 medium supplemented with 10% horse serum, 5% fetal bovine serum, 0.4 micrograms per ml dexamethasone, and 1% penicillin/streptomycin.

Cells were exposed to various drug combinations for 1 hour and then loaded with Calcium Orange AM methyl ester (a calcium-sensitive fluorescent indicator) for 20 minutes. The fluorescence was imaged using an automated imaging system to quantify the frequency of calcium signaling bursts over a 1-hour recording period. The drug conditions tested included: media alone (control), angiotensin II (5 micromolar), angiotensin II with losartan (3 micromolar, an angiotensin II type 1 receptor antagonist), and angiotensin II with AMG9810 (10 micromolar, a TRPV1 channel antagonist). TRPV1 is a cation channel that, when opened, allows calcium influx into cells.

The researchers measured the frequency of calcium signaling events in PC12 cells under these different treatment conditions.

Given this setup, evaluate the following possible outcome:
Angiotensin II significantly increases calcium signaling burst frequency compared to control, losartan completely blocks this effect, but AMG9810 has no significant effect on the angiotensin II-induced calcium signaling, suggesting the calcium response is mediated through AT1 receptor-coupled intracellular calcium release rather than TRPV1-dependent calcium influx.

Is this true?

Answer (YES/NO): NO